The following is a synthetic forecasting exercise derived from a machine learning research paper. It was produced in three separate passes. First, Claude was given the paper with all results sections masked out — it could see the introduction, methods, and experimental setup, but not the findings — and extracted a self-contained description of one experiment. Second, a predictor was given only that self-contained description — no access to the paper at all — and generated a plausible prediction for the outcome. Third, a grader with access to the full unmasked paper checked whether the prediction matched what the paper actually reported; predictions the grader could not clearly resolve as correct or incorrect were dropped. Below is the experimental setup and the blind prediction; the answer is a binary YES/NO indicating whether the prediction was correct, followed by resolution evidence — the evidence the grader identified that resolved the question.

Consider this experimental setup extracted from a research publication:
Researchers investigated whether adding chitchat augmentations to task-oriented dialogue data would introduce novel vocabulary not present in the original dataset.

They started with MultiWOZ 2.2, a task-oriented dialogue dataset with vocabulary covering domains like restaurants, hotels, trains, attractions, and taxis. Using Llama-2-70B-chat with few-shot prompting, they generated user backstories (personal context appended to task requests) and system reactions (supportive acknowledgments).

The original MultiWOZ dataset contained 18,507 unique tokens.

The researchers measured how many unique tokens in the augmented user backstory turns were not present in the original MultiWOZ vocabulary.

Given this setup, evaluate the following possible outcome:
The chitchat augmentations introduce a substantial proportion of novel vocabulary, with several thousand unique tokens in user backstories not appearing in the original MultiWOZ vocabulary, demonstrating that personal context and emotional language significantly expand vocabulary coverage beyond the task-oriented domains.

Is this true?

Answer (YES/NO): YES